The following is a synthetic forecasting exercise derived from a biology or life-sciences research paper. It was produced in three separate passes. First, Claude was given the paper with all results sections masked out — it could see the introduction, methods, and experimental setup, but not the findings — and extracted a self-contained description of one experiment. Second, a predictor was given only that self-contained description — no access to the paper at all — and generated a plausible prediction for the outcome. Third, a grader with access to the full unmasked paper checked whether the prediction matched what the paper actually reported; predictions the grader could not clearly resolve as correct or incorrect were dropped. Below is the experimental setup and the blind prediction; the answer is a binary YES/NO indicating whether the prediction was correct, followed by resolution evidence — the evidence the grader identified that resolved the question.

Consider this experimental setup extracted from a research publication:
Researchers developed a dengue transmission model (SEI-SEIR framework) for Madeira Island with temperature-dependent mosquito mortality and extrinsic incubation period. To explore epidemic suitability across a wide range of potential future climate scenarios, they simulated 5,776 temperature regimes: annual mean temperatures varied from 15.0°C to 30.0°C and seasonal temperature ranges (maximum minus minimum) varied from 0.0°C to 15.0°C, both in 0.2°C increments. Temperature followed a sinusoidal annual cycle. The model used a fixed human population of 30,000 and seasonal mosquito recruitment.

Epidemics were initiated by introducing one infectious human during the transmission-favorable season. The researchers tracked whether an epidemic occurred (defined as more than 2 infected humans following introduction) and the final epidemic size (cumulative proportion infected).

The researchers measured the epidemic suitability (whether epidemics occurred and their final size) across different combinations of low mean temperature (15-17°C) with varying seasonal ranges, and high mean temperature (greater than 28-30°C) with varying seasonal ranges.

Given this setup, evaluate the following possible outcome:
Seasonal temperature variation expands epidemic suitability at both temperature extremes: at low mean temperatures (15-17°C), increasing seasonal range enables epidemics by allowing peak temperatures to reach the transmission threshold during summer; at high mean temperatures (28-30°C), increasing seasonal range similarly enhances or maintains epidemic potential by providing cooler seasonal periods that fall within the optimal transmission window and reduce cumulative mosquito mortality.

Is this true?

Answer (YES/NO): NO